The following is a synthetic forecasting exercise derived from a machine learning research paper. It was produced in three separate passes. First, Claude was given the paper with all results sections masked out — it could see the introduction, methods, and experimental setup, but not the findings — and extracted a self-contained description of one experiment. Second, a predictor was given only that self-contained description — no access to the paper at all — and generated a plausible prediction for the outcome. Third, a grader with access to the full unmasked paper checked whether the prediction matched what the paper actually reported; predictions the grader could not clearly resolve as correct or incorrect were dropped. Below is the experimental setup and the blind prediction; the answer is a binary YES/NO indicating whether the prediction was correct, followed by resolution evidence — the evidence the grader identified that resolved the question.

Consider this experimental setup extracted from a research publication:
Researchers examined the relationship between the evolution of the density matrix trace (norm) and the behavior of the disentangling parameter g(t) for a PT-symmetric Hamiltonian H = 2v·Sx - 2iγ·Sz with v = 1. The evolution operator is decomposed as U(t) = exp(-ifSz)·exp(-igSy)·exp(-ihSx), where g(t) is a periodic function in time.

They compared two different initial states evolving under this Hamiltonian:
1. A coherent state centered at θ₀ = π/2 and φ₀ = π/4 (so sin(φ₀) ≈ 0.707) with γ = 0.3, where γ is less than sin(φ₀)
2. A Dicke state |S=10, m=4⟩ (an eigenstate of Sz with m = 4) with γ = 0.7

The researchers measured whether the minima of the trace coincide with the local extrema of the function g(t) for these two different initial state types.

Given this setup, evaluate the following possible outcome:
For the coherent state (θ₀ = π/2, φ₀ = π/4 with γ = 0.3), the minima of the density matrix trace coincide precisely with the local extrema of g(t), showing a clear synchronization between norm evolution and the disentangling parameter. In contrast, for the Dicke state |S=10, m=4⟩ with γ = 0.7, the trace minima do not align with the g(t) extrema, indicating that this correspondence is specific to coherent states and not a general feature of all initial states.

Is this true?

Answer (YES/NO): NO